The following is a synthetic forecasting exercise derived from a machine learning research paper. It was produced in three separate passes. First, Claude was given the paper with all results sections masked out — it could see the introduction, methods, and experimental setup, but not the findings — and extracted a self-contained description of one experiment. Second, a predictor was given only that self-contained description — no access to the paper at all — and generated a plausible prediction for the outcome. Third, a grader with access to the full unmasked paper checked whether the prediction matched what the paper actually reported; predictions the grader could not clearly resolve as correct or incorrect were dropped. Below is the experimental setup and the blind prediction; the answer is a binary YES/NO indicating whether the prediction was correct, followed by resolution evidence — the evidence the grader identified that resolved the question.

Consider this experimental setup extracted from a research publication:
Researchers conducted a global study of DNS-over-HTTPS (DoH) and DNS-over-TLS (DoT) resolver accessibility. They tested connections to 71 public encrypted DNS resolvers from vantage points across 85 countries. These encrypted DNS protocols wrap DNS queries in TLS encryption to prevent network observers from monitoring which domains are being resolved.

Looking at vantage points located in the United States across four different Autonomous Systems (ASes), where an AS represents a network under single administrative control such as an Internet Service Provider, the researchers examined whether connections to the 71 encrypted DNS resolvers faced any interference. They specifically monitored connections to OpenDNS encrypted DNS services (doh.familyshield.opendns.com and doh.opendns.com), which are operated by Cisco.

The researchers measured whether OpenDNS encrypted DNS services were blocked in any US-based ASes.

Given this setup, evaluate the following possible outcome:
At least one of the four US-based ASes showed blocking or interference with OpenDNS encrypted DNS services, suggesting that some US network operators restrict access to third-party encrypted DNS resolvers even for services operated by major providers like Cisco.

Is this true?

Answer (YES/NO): YES